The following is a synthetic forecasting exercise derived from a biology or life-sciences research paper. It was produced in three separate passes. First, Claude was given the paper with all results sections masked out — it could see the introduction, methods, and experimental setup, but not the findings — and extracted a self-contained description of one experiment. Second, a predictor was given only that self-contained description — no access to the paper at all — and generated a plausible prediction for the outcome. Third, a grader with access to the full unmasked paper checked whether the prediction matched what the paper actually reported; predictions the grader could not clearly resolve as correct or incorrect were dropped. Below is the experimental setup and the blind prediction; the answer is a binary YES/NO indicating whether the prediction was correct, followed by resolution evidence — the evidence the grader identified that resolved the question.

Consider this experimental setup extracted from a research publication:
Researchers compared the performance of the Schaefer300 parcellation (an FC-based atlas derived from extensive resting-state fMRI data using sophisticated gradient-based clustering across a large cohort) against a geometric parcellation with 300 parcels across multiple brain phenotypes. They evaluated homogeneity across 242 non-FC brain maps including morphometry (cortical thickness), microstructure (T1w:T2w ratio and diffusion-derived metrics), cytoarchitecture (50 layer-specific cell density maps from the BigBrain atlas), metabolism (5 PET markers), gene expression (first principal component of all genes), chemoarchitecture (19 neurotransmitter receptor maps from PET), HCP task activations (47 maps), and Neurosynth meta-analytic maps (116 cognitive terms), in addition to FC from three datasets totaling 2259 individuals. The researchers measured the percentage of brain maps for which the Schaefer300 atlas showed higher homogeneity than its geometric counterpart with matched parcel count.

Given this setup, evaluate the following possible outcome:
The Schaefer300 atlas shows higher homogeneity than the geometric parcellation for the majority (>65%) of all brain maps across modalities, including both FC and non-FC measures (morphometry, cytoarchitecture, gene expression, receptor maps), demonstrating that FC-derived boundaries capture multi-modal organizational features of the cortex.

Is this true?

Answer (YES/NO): YES